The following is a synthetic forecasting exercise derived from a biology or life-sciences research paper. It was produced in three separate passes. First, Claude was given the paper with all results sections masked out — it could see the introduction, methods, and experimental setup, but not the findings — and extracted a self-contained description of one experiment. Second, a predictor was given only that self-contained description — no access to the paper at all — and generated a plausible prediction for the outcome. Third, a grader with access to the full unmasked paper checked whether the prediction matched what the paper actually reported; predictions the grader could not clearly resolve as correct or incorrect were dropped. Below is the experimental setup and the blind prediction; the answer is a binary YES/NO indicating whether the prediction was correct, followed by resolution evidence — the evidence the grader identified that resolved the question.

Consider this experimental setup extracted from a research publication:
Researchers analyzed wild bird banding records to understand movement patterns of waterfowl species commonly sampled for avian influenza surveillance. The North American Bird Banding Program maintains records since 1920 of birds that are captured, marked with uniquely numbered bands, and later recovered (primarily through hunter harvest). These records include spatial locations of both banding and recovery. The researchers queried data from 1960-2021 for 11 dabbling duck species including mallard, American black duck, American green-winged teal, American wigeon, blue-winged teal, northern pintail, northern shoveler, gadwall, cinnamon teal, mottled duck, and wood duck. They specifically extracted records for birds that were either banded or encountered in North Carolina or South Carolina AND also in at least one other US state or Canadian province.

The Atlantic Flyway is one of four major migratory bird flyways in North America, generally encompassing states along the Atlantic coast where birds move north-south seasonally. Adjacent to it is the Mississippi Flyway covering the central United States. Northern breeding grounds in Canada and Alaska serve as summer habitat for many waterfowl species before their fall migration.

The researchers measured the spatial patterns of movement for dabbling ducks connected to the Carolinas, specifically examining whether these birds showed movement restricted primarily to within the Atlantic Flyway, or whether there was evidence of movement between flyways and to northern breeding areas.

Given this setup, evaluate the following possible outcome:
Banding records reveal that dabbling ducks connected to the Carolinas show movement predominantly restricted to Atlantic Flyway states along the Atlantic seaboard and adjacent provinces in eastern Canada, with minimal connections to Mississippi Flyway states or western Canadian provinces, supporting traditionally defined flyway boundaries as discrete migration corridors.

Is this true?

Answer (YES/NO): NO